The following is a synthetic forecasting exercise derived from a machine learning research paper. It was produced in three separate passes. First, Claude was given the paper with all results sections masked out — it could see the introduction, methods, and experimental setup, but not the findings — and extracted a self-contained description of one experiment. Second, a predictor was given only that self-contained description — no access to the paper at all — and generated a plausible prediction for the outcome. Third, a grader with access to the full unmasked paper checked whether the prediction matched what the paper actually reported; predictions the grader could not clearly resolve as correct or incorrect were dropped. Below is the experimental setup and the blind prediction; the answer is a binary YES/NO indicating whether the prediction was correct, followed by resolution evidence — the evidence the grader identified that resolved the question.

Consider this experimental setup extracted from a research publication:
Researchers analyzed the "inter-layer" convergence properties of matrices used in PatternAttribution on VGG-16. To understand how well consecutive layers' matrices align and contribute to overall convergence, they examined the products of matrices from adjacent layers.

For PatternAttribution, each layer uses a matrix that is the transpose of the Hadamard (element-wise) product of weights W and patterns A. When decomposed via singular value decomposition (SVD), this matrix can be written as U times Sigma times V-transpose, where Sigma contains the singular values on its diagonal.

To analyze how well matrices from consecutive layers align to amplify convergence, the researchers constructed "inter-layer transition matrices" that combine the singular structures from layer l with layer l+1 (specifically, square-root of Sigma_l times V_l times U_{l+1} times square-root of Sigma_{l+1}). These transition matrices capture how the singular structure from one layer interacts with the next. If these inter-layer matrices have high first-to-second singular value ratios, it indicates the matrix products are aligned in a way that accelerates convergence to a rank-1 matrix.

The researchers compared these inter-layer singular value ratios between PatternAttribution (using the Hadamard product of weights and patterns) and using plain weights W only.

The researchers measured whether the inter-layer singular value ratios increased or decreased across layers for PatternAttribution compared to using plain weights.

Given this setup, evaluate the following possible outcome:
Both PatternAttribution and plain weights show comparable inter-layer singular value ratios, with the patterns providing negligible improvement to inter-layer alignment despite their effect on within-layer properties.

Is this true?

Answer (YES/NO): NO